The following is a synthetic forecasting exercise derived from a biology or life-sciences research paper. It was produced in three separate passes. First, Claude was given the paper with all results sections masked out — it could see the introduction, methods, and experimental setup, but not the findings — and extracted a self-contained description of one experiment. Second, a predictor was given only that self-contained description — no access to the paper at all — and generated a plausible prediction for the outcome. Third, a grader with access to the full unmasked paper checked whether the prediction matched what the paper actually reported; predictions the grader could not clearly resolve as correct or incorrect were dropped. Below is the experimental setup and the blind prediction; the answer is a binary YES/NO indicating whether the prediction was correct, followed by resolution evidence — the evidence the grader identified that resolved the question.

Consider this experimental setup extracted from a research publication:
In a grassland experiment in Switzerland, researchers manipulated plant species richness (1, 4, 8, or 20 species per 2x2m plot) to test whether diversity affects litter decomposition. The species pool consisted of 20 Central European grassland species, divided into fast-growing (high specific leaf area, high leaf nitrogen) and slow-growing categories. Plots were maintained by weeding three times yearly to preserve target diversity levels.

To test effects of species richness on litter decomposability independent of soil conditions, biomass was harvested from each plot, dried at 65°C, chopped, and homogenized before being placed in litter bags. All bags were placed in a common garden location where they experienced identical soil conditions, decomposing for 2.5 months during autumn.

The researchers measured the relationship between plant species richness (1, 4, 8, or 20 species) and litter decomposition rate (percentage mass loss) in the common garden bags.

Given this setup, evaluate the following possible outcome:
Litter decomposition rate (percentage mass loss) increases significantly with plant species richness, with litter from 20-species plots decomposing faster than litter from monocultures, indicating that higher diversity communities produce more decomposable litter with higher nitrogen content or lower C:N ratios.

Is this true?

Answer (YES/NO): NO